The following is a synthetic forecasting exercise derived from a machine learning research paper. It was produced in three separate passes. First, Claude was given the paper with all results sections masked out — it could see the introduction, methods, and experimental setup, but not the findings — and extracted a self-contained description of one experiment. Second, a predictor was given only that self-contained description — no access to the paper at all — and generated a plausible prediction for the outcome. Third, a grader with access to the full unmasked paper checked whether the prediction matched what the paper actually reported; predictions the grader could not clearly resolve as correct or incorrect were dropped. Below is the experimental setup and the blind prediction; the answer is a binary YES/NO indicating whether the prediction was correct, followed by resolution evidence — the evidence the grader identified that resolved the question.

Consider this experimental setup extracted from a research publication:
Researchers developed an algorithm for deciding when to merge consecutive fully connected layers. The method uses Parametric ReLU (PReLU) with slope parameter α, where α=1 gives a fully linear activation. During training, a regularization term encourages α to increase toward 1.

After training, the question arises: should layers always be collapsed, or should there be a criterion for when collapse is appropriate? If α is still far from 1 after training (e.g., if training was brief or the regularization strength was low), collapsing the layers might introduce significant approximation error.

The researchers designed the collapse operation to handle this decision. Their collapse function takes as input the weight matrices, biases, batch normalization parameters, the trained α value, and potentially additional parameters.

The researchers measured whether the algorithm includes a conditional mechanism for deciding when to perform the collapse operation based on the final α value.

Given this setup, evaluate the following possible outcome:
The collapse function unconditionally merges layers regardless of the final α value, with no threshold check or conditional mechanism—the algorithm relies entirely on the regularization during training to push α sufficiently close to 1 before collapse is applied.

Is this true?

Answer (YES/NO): NO